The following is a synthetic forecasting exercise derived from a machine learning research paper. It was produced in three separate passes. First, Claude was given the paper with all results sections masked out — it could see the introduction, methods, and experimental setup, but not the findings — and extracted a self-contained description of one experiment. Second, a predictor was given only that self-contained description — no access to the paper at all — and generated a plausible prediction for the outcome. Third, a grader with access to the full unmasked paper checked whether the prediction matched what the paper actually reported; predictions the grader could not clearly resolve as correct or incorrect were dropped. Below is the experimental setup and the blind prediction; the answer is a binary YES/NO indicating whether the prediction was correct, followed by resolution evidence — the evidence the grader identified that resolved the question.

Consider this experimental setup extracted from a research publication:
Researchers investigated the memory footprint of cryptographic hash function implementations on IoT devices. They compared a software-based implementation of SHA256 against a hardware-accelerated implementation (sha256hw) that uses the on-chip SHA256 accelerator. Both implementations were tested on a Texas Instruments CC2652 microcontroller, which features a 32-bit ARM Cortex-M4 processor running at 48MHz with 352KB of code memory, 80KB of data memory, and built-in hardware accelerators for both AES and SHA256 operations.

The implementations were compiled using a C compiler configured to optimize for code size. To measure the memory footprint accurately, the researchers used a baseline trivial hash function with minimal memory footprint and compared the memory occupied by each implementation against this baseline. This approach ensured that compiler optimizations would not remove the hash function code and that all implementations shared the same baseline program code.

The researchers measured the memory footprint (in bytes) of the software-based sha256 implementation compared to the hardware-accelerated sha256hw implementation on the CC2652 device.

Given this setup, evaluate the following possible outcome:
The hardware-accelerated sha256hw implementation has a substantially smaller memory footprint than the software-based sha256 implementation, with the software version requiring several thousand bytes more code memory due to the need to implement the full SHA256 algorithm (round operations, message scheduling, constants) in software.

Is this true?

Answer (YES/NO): NO